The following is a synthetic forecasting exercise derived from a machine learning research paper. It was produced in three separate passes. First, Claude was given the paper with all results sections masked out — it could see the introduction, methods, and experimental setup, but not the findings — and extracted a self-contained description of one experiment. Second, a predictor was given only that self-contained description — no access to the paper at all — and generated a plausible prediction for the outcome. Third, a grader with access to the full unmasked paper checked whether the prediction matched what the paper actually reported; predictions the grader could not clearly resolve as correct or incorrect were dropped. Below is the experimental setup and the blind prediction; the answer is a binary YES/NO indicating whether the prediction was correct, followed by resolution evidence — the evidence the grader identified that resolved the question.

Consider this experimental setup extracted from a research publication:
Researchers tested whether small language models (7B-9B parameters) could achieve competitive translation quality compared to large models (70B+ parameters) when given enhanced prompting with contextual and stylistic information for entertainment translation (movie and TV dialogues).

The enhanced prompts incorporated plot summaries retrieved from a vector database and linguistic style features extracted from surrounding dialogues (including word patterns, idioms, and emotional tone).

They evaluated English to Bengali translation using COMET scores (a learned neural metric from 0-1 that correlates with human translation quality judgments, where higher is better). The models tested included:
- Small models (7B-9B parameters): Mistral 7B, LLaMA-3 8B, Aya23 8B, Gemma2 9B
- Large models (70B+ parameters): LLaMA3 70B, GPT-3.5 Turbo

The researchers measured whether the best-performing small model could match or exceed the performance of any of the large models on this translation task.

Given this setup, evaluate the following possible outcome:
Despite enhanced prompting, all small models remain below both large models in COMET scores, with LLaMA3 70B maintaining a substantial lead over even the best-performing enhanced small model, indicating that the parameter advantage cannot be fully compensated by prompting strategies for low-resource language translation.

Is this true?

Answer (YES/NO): NO